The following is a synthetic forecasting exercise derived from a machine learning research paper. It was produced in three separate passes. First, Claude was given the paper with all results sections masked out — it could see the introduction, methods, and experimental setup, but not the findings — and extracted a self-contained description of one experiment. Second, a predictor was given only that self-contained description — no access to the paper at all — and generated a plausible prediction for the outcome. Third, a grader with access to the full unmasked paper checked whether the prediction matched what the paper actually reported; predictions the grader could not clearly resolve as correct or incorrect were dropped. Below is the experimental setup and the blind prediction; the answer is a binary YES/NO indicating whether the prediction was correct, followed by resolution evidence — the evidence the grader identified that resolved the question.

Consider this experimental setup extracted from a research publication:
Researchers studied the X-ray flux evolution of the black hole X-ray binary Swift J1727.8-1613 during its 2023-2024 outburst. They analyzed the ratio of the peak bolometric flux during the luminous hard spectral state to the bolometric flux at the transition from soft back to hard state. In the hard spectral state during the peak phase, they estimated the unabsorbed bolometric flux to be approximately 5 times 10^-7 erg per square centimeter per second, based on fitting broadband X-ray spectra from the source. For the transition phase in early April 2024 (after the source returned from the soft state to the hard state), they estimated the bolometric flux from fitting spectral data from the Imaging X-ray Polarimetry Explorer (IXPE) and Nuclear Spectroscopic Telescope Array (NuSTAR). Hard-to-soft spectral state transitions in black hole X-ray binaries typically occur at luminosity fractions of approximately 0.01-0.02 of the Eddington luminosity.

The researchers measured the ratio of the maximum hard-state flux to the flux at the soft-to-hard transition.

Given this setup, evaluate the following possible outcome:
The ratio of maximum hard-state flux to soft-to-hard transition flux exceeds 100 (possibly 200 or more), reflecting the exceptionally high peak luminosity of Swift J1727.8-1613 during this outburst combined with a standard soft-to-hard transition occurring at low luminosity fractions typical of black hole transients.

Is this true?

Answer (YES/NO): NO